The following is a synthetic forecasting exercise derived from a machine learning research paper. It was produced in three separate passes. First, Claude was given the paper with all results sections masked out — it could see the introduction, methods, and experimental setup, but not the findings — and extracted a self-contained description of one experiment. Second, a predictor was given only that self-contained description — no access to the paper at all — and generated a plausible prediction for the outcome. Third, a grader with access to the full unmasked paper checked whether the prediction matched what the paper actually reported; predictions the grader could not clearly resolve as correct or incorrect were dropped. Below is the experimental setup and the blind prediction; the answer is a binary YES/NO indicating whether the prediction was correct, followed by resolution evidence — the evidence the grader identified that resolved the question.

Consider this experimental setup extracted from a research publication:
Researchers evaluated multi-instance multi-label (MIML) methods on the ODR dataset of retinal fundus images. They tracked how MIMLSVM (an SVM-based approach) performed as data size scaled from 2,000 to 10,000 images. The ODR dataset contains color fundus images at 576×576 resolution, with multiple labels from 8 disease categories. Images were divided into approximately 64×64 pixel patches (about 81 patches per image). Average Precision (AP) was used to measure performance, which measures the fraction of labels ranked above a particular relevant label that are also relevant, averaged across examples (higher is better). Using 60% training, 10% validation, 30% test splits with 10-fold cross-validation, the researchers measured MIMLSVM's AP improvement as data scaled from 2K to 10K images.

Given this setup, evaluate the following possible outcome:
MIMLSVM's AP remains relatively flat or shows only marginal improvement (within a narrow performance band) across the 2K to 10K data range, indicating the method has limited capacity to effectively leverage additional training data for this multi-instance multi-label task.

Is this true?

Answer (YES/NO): NO